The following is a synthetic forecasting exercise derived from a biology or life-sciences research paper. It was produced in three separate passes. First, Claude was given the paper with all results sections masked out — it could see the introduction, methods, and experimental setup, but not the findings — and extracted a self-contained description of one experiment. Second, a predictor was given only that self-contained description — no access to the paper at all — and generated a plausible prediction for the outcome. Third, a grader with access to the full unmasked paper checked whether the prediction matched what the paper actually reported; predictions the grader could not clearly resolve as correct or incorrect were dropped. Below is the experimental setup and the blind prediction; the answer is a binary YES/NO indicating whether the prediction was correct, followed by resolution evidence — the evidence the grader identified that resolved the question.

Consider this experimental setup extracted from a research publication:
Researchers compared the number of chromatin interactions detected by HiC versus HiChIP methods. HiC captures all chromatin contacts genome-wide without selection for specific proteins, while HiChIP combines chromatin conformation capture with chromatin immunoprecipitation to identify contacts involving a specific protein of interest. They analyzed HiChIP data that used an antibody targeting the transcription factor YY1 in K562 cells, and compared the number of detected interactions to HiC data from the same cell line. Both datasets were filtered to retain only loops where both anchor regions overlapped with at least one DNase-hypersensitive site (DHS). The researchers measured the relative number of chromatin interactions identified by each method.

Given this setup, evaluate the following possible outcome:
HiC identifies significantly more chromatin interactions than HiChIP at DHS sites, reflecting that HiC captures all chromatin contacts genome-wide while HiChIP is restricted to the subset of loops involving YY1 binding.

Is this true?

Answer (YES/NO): NO